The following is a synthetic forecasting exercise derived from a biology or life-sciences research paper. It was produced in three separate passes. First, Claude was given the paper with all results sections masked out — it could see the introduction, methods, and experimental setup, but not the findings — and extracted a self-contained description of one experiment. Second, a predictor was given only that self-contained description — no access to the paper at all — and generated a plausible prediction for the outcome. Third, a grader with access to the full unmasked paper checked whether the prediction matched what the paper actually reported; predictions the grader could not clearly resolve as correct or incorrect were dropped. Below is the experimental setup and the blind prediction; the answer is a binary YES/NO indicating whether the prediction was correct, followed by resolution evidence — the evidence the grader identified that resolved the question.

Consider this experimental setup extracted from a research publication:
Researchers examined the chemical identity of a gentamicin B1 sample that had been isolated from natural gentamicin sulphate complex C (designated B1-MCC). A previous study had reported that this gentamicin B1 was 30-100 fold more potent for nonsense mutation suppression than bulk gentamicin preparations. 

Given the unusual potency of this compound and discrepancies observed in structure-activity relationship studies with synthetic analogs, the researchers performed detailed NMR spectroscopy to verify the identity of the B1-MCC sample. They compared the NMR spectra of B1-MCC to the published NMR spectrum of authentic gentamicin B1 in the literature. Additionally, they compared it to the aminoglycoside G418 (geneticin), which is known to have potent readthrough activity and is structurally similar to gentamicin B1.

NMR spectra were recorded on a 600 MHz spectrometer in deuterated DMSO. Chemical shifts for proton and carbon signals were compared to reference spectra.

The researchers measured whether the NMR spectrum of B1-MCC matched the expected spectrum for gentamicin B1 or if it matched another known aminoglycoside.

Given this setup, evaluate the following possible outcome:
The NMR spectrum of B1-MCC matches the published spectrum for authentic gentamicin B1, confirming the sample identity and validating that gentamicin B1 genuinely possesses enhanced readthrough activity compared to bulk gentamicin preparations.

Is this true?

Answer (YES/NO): NO